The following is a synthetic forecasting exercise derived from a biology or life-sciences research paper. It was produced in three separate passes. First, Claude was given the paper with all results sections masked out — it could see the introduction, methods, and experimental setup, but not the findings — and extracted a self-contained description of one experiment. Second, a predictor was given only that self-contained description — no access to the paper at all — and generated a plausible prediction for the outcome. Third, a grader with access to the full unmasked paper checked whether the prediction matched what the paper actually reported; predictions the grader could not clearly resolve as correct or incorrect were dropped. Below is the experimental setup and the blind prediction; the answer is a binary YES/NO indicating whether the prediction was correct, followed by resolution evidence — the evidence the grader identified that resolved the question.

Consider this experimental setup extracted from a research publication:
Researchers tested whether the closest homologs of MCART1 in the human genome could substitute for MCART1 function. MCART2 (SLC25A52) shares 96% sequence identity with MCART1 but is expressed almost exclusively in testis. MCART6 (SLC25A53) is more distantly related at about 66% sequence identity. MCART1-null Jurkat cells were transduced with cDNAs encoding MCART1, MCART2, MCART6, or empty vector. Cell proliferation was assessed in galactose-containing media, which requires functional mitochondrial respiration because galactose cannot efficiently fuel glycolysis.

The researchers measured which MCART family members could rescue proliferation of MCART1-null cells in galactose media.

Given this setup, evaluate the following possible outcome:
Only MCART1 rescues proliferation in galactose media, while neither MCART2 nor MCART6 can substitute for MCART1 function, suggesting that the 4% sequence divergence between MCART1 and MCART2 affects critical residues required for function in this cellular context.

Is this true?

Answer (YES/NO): NO